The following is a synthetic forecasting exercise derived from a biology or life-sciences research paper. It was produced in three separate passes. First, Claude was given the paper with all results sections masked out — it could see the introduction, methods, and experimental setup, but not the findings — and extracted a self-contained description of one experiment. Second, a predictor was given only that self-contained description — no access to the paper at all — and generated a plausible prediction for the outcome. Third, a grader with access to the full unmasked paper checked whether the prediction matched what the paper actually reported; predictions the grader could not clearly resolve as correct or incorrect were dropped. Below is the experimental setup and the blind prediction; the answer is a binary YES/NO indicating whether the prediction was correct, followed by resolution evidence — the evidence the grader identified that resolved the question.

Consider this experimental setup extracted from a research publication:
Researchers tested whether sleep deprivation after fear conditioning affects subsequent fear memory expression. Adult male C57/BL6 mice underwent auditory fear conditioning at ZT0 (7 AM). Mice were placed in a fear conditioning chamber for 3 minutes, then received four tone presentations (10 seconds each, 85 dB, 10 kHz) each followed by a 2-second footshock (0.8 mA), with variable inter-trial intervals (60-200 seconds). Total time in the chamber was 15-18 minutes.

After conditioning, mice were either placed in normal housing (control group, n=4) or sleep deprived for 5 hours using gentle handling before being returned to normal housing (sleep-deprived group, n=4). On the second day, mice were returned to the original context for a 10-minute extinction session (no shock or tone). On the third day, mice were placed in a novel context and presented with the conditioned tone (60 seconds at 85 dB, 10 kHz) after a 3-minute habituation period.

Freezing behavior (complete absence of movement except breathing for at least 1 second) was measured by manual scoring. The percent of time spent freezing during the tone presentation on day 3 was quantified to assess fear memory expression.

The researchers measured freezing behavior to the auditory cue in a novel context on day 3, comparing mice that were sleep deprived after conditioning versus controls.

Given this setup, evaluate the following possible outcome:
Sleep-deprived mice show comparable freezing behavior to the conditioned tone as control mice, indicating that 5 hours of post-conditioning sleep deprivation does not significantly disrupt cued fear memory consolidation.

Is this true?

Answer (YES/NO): NO